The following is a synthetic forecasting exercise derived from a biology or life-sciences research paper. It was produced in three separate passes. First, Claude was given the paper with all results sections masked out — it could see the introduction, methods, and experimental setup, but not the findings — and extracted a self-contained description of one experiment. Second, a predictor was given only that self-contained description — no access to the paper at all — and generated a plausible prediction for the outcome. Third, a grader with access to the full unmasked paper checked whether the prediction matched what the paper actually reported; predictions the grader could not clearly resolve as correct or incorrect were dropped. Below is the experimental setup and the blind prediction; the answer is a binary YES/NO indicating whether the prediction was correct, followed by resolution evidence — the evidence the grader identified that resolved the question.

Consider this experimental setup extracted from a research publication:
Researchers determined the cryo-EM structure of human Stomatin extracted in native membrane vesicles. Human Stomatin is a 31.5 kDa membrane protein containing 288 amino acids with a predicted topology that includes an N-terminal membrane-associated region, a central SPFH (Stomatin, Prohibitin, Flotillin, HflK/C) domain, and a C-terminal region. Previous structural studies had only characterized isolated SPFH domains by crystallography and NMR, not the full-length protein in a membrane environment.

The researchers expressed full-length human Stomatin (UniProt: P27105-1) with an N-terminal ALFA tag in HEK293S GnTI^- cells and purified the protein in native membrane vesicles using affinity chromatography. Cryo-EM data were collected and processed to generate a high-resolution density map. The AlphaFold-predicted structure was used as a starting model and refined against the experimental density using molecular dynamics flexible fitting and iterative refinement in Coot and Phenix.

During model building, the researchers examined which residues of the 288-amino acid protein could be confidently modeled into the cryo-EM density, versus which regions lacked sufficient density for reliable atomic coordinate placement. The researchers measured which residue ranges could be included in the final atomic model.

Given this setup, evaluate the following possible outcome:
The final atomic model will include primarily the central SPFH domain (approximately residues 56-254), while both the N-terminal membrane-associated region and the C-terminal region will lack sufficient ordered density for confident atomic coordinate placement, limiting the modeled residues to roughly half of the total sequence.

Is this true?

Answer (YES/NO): NO